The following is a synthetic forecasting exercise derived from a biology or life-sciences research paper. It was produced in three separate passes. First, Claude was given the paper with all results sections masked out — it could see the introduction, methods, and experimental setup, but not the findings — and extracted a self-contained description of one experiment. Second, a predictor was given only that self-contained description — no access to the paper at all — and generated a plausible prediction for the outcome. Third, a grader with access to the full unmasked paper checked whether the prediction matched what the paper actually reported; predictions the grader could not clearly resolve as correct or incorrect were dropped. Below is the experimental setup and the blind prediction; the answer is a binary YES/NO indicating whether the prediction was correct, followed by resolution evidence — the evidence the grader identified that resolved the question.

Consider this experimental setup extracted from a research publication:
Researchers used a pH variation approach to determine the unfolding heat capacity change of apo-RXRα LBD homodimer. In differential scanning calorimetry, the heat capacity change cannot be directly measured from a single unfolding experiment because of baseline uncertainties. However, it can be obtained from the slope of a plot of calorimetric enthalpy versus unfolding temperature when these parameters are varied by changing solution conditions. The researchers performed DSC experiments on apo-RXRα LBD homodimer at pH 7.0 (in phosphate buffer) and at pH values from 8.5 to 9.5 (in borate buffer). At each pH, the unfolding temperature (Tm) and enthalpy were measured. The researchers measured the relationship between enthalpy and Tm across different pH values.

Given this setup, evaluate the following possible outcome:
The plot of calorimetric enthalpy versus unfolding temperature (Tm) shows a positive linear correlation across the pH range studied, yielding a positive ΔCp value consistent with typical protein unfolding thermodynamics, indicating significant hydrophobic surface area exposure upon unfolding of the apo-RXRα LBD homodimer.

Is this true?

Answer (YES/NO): NO